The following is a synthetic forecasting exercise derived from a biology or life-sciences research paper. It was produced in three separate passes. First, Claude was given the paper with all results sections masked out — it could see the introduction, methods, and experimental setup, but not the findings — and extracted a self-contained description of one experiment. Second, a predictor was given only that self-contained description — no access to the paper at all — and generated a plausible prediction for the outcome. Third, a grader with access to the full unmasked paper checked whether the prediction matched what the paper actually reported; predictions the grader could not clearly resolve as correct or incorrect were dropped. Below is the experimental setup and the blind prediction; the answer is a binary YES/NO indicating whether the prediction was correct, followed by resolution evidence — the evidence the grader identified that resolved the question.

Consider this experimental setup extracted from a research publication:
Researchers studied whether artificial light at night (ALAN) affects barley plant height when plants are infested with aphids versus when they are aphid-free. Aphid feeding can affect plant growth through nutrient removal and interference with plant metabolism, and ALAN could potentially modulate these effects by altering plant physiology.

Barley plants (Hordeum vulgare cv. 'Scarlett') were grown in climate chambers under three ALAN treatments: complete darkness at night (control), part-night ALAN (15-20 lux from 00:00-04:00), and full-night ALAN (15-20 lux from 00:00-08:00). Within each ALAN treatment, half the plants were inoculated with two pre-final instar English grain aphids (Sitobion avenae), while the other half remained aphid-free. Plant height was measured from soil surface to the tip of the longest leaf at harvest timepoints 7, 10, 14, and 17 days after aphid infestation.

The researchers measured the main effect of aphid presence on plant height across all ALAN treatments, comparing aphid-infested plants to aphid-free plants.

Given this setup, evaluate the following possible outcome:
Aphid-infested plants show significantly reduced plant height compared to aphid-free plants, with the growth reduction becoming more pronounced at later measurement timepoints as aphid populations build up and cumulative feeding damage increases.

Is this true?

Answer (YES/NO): NO